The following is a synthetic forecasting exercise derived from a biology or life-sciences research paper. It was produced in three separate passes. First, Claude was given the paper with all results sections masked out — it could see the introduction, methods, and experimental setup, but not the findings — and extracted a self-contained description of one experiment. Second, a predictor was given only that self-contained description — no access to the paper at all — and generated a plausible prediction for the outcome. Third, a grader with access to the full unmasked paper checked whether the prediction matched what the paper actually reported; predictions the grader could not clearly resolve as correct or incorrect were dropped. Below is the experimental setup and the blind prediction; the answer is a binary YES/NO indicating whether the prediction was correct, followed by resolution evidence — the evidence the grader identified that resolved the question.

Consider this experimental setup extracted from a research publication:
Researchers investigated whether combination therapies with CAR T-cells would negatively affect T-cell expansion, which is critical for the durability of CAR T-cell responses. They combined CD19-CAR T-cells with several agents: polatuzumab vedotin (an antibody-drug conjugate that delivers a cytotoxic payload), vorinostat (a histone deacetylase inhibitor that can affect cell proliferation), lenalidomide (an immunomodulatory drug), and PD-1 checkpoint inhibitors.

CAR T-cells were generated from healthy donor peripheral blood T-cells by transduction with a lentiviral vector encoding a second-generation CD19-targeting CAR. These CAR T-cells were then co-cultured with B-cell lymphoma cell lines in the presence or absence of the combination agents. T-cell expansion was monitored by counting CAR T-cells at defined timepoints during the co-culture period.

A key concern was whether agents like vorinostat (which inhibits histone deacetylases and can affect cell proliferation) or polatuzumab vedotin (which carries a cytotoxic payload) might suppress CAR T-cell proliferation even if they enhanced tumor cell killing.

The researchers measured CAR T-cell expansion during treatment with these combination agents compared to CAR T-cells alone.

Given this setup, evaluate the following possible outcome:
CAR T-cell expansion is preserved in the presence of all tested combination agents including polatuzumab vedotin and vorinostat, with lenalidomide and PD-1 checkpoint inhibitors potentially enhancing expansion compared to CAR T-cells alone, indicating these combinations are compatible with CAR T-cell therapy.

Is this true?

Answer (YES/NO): YES